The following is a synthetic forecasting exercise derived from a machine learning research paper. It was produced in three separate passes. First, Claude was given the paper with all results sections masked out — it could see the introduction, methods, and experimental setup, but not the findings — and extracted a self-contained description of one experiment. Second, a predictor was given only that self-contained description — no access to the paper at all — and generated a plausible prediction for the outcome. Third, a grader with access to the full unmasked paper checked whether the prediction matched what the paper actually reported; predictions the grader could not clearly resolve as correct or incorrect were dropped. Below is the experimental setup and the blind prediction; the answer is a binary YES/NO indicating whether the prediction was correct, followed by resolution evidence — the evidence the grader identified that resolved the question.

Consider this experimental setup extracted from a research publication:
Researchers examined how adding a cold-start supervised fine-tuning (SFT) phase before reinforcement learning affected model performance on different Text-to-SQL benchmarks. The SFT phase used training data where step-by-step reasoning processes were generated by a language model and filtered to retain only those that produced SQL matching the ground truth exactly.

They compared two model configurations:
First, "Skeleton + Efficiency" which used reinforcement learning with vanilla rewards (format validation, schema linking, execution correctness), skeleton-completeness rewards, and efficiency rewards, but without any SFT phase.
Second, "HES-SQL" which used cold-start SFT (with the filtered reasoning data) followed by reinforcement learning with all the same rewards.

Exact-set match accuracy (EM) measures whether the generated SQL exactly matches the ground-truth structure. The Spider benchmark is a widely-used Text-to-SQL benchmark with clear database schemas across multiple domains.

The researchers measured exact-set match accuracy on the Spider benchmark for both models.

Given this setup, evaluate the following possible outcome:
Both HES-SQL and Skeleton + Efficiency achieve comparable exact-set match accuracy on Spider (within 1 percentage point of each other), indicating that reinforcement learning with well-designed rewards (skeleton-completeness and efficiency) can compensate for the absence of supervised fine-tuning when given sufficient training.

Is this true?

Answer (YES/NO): NO